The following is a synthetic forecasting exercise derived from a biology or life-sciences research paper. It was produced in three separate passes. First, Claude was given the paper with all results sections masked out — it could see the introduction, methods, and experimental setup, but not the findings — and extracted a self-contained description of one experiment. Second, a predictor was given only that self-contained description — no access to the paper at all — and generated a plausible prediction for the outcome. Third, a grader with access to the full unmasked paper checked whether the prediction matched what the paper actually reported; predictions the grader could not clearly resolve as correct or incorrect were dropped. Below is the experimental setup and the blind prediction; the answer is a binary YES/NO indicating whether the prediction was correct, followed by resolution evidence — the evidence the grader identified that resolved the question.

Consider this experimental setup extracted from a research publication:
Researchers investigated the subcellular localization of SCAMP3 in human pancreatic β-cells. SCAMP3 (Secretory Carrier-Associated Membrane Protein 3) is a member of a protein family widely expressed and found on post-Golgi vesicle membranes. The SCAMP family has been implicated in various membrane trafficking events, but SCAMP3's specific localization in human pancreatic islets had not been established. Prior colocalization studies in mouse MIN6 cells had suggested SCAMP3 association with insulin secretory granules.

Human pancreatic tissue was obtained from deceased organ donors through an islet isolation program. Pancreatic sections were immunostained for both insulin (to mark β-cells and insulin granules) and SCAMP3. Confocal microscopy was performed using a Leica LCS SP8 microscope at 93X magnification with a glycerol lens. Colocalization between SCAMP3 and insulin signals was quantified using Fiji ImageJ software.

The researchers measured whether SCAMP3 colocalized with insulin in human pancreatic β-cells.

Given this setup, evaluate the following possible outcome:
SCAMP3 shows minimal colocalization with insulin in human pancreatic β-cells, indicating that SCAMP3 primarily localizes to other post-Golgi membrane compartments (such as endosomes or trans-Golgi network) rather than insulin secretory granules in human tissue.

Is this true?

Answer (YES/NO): NO